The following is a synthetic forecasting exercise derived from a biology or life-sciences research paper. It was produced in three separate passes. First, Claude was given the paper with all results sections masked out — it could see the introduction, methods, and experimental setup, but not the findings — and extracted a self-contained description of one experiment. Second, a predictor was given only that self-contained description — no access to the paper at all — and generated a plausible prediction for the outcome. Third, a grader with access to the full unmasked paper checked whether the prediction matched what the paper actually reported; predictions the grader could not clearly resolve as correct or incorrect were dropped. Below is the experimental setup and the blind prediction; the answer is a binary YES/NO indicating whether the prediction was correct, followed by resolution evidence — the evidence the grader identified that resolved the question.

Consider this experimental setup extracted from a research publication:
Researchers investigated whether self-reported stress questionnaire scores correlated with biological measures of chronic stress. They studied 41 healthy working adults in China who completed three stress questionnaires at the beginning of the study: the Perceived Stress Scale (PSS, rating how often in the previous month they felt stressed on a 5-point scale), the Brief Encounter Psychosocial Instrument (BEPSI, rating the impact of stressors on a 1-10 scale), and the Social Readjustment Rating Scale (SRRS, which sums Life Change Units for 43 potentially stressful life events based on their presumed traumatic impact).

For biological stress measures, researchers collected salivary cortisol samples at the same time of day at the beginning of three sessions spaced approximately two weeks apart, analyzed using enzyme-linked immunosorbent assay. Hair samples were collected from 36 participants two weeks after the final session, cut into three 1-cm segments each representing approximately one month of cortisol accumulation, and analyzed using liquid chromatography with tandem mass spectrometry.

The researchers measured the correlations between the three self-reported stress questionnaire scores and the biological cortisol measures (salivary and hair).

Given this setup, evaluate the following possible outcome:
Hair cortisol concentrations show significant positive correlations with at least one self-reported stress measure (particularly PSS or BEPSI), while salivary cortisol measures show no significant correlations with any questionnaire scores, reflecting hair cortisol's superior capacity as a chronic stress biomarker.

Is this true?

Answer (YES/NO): NO